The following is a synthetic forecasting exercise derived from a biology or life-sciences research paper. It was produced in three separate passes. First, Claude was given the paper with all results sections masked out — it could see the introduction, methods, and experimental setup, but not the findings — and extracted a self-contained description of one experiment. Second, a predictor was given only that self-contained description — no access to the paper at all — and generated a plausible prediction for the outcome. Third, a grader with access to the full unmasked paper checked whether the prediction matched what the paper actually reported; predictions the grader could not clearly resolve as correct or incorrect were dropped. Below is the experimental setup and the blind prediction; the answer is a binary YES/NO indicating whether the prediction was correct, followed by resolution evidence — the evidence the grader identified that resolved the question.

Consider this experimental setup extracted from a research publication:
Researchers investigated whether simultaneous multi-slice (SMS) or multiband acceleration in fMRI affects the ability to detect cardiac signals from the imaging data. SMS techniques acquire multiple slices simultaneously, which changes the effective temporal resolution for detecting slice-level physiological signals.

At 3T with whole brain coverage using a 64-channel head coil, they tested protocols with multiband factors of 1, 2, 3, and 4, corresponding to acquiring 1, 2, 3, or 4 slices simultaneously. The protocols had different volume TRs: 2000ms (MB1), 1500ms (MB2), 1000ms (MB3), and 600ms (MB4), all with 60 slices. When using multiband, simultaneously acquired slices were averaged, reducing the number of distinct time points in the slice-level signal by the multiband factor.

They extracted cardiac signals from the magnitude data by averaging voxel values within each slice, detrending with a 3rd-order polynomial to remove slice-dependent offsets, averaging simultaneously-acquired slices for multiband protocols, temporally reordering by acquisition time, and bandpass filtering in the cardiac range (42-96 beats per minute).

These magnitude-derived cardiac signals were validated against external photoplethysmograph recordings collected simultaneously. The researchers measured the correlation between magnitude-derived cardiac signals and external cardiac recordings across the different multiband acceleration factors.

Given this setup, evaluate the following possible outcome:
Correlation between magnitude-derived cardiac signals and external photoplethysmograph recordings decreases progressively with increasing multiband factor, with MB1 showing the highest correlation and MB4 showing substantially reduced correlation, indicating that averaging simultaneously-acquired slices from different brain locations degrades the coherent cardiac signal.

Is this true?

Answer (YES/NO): NO